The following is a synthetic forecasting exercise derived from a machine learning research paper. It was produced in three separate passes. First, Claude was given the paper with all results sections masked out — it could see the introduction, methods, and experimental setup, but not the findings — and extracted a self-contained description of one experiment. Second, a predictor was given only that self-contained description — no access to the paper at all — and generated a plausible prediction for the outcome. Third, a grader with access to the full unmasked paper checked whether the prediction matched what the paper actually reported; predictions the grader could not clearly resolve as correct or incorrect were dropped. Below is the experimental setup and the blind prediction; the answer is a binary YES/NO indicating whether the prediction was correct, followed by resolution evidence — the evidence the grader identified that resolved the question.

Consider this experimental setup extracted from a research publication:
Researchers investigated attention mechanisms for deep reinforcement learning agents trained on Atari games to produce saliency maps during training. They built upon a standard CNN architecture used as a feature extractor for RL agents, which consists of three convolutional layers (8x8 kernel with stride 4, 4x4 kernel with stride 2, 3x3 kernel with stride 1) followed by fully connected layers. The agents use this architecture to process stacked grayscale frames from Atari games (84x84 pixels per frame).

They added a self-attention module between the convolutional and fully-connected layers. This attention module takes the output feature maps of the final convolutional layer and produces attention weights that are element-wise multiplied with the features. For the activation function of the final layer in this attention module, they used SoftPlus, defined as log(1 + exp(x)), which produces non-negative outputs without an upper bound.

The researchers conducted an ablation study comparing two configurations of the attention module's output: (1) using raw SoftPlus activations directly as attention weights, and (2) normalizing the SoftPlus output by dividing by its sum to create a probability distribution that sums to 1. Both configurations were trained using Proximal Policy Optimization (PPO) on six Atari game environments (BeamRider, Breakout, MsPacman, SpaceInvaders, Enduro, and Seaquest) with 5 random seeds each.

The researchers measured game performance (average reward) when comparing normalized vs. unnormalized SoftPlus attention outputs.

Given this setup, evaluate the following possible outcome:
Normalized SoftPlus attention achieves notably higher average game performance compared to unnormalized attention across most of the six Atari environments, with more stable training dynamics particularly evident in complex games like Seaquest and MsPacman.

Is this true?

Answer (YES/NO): NO